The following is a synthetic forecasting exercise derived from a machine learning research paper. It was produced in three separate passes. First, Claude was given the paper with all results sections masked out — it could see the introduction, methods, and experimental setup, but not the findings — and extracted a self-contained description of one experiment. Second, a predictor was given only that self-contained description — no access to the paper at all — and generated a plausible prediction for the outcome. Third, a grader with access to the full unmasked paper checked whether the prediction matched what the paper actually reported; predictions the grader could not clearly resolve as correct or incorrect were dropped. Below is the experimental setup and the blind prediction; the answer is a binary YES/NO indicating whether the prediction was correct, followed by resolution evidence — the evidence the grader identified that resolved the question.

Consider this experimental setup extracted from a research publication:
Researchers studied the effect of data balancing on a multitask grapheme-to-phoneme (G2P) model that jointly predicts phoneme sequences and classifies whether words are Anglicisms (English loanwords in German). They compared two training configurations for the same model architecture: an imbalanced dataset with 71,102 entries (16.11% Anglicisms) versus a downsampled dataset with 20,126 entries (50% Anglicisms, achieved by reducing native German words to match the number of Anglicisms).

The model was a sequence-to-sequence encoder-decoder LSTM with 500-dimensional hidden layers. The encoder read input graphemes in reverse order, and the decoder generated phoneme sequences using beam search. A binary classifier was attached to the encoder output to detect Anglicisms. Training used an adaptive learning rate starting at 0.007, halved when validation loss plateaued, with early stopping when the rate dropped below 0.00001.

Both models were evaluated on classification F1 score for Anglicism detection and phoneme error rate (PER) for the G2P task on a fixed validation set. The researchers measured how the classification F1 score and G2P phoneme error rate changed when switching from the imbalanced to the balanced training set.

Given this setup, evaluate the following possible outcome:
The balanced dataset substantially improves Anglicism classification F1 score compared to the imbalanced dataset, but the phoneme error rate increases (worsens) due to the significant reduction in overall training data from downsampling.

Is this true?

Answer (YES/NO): YES